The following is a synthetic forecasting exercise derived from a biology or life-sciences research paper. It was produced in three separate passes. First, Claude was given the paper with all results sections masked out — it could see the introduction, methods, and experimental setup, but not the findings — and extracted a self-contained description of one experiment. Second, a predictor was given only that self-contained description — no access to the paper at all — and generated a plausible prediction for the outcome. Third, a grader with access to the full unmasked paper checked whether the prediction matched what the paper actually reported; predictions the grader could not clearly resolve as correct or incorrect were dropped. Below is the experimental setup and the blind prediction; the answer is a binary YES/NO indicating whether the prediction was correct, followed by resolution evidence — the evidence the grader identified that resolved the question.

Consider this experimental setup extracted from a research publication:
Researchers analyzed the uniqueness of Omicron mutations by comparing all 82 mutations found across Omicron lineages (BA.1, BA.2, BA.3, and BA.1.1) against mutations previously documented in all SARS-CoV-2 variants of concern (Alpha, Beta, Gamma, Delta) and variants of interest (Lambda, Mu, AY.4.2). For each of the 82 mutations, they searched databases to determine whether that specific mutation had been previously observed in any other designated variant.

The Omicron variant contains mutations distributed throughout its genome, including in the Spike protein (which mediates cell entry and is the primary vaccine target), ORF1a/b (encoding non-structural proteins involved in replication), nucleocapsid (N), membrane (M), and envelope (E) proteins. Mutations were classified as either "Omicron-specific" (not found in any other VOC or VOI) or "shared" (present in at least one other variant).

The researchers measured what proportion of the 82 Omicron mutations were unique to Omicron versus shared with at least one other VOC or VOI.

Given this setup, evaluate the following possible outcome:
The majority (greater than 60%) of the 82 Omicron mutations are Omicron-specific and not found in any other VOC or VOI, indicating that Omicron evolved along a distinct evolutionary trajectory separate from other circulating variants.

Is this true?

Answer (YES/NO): YES